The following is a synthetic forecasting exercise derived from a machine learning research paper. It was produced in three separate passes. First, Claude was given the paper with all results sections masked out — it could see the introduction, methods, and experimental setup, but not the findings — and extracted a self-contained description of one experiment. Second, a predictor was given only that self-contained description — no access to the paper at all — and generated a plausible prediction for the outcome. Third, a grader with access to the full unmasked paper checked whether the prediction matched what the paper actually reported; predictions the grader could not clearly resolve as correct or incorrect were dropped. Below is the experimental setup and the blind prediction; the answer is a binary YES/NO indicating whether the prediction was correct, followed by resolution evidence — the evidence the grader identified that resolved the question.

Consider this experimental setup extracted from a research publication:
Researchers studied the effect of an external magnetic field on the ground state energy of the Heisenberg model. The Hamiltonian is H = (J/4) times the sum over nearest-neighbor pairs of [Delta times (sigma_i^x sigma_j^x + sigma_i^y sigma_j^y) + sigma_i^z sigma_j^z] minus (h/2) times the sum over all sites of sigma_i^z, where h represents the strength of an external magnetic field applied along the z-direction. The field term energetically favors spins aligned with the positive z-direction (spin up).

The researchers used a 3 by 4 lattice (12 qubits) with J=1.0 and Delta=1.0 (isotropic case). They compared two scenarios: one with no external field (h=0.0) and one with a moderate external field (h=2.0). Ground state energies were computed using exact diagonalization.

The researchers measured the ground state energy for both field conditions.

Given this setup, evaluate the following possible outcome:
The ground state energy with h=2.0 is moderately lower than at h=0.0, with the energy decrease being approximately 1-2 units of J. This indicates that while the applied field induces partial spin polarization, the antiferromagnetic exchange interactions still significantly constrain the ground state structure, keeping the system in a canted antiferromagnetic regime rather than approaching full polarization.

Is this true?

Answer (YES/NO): NO